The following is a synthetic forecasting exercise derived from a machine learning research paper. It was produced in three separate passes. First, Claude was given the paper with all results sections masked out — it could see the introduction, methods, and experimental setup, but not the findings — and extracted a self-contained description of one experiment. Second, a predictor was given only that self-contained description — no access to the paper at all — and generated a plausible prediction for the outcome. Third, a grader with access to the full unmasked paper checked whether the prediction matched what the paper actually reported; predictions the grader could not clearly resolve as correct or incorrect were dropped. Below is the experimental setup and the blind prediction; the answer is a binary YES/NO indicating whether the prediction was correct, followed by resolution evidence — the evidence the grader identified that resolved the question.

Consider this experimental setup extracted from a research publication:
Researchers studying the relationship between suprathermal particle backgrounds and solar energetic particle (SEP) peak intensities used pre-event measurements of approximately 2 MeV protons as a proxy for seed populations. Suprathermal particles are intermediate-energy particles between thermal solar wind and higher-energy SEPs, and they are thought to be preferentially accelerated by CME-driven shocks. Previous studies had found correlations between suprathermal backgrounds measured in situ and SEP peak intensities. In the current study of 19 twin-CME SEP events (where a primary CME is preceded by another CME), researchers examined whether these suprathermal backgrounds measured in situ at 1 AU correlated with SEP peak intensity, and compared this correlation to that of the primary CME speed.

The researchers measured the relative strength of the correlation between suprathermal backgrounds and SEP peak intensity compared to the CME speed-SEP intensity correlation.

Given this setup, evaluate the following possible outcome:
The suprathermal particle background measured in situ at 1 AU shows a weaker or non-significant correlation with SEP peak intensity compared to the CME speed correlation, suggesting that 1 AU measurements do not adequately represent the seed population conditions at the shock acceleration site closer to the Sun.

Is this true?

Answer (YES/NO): YES